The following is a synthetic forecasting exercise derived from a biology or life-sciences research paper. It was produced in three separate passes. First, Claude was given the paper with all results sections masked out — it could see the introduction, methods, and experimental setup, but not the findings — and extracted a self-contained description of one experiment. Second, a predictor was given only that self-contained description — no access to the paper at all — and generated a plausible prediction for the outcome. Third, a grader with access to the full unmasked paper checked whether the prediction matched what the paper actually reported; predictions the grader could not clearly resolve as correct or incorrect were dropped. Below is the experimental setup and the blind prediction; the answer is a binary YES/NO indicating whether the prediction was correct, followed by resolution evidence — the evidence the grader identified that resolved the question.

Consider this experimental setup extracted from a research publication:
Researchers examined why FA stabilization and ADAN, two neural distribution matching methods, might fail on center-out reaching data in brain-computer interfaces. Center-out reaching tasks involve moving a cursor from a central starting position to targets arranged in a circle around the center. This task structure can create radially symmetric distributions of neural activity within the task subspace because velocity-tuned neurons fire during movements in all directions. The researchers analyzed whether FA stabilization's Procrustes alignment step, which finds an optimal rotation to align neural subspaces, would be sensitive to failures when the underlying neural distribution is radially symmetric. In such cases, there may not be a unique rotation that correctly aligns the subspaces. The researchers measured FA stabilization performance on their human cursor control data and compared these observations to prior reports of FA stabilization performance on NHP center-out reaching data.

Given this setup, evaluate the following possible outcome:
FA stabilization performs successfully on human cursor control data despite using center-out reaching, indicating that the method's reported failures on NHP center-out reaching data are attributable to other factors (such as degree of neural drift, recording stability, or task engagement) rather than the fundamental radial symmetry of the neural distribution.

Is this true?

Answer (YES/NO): NO